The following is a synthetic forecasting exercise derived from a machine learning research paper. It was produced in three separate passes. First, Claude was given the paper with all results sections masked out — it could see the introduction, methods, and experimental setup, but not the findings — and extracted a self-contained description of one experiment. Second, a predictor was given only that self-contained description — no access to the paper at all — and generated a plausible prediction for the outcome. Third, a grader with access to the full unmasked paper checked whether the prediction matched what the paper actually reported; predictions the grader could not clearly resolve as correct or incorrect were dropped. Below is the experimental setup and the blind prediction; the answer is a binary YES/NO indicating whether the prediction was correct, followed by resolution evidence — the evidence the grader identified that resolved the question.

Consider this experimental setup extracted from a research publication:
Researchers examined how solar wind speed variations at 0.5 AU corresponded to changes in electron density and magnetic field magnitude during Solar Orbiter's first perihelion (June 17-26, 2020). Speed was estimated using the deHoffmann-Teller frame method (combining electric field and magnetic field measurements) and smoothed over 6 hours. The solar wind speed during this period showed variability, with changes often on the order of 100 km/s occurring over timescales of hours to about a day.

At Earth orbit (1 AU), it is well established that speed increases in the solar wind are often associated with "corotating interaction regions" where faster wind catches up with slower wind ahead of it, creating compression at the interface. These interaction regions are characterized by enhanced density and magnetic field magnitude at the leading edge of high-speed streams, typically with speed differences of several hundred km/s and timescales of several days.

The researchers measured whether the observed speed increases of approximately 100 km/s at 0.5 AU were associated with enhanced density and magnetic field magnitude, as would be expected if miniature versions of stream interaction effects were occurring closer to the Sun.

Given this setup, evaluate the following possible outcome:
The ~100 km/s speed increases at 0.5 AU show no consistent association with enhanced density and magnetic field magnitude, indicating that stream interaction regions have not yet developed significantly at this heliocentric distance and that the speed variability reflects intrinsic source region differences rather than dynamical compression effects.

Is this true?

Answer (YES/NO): NO